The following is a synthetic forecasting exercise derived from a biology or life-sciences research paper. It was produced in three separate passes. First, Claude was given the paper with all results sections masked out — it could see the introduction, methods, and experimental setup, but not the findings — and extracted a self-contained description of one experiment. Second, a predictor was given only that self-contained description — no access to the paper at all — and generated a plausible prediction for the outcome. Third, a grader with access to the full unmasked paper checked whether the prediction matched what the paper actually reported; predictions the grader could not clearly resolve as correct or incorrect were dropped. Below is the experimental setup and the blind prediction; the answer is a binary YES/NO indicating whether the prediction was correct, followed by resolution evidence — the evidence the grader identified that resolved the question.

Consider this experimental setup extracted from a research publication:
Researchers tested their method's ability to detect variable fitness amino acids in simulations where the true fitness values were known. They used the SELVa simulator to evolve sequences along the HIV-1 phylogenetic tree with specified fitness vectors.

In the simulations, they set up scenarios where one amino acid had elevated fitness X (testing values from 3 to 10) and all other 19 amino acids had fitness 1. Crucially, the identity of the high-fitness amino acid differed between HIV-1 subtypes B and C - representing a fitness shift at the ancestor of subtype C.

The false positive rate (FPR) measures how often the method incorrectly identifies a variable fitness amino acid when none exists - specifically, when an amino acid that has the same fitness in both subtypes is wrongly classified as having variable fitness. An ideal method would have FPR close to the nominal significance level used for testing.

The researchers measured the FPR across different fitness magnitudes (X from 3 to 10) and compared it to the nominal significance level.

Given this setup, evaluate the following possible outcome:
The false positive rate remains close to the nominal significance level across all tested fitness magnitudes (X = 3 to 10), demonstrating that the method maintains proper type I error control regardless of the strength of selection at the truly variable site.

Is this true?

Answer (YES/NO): YES